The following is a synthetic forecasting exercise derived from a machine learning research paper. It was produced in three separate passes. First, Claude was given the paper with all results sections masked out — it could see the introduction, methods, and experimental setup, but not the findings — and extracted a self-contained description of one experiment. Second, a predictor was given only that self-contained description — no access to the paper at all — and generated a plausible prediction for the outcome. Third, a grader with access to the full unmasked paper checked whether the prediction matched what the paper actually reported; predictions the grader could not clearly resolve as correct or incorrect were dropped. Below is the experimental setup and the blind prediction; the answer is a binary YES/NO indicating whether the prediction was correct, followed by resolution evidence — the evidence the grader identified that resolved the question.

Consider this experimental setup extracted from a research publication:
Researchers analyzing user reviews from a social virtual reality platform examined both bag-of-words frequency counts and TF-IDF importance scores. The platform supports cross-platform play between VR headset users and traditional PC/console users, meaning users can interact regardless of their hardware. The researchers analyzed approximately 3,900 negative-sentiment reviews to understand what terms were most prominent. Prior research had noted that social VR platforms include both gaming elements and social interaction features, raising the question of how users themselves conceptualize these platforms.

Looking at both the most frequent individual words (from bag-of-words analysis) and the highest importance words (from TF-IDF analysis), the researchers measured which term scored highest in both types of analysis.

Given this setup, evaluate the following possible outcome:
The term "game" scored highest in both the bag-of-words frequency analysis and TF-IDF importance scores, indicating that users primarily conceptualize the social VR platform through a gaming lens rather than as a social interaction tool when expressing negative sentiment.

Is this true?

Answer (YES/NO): YES